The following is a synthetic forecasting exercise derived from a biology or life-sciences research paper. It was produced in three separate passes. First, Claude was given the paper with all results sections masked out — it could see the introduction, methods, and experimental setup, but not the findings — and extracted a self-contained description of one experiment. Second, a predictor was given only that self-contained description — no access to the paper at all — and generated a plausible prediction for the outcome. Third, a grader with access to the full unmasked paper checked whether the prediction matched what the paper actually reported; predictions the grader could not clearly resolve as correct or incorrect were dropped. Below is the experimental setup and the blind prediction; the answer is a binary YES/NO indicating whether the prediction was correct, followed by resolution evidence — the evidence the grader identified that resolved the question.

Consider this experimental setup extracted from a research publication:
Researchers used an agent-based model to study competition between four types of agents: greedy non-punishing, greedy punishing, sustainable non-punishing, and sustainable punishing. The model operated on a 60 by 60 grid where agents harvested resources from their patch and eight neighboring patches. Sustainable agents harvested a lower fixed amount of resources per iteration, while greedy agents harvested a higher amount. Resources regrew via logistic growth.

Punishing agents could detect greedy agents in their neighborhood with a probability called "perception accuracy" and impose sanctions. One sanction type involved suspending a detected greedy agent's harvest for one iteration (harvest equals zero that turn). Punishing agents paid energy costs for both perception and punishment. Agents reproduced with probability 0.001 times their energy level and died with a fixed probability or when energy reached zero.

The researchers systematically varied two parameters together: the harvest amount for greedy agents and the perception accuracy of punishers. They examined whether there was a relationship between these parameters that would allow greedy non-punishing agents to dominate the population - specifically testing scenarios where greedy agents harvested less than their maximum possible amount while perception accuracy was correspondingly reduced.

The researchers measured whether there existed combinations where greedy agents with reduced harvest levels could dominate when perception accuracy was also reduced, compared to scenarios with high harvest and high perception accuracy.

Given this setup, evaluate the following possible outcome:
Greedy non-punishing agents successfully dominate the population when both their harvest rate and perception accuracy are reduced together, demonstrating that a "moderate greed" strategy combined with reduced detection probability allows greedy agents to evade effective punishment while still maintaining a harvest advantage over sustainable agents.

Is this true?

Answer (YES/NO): YES